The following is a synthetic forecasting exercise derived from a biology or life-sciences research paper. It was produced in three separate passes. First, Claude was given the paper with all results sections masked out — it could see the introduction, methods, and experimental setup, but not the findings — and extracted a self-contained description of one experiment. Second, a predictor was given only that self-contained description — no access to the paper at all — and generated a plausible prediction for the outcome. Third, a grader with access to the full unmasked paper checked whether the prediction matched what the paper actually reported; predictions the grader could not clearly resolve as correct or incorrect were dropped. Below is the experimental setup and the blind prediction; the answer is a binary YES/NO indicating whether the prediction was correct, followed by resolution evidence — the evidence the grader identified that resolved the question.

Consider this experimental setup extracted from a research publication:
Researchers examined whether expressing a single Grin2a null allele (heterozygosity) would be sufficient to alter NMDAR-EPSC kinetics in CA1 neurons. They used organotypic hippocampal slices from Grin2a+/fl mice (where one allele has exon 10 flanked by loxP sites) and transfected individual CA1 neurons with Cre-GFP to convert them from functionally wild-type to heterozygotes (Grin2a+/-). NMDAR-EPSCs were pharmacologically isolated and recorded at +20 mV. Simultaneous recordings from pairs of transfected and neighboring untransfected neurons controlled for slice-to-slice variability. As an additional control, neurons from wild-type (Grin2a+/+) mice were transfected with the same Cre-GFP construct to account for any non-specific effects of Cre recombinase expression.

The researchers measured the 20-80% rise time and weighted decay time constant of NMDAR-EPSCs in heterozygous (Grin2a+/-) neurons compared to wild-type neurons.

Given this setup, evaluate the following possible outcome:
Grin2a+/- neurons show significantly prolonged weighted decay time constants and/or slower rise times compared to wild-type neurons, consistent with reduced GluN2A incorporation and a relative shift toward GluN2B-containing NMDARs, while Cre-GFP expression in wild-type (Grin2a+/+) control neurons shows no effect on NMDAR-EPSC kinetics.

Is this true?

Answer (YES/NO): YES